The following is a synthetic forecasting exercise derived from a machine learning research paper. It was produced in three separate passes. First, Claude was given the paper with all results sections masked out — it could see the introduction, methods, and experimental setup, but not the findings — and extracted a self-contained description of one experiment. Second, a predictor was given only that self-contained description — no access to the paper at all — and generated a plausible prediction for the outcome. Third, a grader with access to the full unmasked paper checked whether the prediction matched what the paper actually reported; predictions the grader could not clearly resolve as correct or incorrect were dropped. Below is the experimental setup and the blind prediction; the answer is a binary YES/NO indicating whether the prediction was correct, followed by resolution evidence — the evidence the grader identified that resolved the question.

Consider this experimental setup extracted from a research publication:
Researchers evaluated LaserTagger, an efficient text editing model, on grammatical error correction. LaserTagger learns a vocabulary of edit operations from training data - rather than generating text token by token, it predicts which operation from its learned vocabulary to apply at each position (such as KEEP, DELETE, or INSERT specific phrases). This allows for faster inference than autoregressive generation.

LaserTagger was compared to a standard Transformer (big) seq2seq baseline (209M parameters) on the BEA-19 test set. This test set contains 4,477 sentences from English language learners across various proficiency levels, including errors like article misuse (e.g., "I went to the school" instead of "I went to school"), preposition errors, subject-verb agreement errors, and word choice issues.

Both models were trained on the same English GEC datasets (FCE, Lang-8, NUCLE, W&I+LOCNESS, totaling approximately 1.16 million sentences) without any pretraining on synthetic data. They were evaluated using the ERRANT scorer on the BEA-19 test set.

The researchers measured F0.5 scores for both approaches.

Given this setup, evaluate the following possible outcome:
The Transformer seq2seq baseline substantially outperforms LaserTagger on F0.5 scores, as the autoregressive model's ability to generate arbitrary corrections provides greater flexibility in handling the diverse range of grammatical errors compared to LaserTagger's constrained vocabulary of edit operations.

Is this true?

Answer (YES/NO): YES